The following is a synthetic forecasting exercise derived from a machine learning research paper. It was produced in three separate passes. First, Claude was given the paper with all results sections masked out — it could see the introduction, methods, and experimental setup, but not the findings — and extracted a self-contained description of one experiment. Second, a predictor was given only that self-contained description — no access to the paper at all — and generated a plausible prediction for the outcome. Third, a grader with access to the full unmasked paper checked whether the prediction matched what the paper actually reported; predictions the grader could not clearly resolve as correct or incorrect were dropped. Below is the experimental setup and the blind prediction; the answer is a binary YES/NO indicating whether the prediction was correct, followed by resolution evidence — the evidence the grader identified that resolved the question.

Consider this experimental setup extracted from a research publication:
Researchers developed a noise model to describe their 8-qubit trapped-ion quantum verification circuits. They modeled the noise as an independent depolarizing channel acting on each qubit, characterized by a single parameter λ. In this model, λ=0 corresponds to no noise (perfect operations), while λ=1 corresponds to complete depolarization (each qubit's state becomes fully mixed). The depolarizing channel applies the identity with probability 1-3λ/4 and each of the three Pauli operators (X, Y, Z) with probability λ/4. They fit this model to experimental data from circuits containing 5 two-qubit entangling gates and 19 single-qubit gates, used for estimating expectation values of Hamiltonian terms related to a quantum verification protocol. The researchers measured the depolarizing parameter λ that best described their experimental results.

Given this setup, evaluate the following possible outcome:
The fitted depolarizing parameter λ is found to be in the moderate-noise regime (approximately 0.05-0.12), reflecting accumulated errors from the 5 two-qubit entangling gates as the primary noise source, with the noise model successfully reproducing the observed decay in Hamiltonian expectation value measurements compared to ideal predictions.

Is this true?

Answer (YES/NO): YES